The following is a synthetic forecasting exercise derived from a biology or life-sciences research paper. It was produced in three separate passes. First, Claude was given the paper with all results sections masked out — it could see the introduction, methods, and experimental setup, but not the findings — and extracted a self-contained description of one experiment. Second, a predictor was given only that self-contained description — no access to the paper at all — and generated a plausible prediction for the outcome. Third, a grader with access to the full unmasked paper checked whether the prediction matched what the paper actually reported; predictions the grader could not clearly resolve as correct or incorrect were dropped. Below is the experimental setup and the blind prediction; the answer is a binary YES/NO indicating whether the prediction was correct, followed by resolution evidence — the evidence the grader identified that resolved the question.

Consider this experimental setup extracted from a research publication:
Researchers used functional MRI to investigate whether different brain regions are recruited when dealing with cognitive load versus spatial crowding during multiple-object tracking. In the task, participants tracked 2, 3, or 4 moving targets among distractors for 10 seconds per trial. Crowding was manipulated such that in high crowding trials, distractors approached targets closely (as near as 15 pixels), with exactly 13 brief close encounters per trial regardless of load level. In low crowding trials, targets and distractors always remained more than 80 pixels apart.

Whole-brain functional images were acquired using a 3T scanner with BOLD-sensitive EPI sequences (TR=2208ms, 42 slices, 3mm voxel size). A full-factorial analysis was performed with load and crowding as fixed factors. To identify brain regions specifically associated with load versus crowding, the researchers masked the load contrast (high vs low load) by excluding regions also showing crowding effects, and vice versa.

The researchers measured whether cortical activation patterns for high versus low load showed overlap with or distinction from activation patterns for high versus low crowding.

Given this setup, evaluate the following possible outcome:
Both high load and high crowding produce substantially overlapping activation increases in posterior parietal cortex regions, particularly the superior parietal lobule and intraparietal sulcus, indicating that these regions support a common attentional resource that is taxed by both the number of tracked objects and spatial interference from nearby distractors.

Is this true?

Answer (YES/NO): NO